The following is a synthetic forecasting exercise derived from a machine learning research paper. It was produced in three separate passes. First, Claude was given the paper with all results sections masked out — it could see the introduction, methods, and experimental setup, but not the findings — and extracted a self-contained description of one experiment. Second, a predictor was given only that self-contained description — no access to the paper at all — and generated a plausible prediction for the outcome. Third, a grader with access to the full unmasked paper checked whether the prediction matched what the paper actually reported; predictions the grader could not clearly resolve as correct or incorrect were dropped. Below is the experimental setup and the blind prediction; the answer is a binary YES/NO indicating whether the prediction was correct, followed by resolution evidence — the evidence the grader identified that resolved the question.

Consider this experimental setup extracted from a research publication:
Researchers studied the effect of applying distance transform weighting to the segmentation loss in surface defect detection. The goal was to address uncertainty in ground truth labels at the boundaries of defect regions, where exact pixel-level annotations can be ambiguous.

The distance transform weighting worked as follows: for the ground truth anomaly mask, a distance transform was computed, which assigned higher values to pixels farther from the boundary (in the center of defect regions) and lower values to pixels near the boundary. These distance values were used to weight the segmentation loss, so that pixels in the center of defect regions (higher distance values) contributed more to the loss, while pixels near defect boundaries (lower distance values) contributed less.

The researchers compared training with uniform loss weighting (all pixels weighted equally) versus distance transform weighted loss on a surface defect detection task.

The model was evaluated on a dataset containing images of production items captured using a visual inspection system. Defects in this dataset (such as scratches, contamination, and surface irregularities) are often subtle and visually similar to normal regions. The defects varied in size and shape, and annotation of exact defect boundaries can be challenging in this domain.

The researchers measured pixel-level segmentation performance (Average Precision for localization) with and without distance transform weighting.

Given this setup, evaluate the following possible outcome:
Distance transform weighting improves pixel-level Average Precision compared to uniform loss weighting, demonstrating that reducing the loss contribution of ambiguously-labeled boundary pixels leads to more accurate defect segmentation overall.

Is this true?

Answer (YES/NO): YES